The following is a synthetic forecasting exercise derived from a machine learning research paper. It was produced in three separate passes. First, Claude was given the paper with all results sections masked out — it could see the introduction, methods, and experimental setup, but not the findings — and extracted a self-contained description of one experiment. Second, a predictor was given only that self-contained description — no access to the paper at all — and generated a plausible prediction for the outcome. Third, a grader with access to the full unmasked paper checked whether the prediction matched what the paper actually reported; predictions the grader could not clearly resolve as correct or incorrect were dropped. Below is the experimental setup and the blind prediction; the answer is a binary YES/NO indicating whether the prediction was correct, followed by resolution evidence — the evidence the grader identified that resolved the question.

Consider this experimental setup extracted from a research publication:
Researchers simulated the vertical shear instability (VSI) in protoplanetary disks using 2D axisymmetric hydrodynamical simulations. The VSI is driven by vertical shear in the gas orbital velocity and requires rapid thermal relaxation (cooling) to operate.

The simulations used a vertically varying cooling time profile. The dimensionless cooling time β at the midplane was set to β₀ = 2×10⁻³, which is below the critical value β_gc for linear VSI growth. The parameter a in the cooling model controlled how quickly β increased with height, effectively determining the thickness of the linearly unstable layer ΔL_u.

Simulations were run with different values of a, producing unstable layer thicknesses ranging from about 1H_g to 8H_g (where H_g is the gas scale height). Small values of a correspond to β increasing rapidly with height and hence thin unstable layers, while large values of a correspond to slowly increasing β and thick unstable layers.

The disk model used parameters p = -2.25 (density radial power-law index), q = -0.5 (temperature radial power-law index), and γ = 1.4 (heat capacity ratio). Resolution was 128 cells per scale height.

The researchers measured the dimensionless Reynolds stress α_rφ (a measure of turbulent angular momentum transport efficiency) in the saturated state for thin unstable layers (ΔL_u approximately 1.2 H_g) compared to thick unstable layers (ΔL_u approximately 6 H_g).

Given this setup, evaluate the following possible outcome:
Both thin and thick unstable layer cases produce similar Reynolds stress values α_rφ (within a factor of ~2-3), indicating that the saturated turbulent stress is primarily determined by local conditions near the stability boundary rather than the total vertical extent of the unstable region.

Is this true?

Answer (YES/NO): NO